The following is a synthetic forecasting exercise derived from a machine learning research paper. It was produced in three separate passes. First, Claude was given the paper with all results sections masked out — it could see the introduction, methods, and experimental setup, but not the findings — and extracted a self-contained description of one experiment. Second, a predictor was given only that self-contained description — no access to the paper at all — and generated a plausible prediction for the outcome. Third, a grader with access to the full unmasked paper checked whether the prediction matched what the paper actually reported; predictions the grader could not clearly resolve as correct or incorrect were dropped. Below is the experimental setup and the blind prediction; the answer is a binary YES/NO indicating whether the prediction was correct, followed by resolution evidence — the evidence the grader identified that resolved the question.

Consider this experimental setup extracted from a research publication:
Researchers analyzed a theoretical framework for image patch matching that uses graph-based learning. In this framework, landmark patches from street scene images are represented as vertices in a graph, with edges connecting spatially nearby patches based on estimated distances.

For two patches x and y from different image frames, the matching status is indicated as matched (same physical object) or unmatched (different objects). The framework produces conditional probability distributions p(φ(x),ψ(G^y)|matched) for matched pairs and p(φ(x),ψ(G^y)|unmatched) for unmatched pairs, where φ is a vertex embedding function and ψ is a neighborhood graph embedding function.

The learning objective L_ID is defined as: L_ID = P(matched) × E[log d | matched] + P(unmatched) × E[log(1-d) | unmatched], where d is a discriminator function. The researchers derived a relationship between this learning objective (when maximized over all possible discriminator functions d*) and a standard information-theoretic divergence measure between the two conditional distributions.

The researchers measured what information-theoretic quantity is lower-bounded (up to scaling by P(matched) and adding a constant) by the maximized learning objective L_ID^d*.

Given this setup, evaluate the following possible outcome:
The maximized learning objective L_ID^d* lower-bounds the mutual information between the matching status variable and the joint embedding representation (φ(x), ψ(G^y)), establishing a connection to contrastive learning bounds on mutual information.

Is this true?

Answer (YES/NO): NO